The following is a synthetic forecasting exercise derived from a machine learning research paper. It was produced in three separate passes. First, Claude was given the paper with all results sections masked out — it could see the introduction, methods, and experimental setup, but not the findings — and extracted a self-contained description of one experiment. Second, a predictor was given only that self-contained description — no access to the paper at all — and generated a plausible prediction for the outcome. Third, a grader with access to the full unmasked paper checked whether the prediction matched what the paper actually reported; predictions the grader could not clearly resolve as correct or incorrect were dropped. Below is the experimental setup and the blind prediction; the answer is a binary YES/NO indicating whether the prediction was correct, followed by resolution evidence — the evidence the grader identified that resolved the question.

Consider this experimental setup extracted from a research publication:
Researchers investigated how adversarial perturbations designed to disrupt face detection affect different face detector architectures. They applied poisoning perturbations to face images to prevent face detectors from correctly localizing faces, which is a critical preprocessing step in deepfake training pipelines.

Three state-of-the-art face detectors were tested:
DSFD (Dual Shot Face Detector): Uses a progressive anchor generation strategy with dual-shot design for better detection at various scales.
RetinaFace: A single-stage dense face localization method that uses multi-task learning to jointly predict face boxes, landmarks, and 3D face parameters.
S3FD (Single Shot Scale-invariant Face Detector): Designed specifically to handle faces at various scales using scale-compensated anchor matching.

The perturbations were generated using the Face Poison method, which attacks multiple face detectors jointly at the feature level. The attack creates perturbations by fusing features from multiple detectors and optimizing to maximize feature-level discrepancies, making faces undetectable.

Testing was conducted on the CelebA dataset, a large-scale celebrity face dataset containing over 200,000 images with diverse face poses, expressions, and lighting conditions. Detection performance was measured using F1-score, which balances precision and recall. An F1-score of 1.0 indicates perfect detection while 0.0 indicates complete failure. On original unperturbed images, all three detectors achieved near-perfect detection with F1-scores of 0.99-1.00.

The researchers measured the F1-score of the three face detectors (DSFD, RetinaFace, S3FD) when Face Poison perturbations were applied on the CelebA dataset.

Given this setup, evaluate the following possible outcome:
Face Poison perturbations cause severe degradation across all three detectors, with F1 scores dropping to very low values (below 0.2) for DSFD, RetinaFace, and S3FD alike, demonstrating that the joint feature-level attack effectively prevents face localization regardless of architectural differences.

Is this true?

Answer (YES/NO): NO